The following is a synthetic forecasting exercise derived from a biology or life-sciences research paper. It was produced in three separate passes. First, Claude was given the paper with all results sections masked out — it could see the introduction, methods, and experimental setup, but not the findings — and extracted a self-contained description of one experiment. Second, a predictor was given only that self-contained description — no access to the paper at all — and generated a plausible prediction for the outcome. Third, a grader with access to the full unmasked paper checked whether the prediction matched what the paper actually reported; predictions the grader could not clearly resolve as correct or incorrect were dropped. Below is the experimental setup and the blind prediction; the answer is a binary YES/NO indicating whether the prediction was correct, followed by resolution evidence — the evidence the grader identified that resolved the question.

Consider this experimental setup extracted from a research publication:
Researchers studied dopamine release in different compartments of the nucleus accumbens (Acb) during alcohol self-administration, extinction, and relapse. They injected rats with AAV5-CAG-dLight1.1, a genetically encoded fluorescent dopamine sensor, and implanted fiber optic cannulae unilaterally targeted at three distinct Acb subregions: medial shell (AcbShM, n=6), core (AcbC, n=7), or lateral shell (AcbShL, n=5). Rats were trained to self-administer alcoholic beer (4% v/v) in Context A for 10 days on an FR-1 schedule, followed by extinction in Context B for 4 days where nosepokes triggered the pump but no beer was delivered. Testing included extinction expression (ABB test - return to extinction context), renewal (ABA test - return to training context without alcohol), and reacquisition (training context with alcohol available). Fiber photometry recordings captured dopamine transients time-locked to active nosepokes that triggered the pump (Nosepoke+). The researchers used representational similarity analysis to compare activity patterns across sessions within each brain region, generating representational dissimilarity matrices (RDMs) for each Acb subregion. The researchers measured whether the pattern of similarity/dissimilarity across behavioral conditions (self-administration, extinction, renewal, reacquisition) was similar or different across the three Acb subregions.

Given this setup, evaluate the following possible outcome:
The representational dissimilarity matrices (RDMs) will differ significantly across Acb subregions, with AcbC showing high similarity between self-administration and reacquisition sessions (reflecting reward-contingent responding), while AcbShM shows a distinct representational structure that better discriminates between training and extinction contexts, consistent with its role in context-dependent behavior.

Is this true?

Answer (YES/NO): NO